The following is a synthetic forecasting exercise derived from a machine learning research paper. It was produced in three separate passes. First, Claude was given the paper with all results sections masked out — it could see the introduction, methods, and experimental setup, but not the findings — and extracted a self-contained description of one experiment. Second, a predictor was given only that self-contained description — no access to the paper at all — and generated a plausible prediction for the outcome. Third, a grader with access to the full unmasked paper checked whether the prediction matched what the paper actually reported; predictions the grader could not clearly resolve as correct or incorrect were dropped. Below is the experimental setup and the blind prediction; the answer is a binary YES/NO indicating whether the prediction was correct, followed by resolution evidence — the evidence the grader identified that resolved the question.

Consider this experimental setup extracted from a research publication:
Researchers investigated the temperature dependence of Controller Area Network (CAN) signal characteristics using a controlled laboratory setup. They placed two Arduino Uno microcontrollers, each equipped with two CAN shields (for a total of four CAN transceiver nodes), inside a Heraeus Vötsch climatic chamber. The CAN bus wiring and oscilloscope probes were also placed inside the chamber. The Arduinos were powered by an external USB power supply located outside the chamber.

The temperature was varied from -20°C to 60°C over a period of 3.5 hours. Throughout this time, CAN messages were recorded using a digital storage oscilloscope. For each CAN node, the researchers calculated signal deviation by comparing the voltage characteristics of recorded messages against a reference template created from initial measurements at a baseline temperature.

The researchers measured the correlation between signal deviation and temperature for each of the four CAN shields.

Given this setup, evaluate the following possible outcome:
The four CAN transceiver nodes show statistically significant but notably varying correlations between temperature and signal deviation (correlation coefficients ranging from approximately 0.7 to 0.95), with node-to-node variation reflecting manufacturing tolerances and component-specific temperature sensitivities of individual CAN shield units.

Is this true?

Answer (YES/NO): NO